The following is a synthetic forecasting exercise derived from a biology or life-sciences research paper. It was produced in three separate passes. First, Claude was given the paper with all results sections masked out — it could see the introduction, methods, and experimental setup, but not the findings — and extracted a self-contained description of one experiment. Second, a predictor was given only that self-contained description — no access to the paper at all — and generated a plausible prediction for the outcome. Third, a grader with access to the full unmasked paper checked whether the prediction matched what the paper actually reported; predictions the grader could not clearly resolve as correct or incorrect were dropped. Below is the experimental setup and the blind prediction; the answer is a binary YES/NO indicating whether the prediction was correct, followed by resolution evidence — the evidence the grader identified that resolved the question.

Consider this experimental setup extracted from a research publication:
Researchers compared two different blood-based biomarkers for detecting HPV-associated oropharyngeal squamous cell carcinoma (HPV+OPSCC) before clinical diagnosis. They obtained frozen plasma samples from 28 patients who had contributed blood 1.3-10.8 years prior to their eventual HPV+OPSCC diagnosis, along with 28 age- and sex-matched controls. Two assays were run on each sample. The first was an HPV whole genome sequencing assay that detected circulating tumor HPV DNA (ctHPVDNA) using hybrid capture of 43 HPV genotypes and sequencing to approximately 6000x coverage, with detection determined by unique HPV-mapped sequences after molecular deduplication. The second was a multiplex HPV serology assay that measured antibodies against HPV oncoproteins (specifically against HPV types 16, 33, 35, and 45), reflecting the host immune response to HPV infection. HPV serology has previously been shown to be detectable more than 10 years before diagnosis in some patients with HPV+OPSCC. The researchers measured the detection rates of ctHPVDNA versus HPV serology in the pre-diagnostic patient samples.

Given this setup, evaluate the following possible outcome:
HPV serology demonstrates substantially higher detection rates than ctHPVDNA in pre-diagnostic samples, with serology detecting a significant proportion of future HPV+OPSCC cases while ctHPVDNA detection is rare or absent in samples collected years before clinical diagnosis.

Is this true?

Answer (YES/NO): NO